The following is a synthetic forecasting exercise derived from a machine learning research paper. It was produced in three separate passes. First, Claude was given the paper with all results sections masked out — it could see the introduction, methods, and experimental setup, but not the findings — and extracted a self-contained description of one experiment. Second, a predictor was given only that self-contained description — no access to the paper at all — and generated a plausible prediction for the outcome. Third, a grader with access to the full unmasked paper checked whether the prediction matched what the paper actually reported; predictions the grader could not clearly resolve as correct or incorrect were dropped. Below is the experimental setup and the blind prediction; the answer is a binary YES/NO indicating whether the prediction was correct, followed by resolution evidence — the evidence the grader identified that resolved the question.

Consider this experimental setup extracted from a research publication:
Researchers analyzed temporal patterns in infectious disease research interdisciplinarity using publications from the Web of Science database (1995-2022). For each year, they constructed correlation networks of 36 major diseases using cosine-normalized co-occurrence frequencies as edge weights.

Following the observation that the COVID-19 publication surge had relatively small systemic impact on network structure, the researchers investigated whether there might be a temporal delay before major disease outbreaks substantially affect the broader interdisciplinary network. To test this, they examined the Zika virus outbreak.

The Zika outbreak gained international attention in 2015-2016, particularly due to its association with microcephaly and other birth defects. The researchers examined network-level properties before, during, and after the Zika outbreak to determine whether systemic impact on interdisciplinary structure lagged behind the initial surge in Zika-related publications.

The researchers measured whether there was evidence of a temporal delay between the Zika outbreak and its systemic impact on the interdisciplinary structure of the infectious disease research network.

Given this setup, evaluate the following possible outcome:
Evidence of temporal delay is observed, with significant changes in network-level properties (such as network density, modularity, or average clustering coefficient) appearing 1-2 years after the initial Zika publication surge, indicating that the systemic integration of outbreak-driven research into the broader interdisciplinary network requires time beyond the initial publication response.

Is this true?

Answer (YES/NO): NO